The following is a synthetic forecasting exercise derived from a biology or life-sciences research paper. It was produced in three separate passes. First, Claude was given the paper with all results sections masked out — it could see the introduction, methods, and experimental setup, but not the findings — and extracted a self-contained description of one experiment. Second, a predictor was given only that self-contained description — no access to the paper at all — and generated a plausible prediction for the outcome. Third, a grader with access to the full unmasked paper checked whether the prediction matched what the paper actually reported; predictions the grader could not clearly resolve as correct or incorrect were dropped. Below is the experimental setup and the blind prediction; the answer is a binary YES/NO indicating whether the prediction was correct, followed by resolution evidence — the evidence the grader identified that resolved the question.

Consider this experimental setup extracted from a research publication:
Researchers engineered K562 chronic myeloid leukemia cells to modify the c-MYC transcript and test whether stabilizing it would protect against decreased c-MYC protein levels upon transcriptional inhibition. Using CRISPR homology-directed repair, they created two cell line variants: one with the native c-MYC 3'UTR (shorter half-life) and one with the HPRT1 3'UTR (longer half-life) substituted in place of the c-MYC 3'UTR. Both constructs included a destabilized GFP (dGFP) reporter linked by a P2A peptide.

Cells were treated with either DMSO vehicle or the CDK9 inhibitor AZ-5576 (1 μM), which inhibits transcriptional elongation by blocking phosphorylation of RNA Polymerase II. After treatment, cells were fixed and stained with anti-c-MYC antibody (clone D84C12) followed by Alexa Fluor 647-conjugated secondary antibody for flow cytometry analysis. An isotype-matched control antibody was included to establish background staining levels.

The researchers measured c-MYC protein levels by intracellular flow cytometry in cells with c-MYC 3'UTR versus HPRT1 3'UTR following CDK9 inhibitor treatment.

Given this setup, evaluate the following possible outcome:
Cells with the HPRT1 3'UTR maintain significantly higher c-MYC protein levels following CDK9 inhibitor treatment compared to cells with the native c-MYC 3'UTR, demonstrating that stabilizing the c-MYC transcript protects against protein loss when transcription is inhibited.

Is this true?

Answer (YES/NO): YES